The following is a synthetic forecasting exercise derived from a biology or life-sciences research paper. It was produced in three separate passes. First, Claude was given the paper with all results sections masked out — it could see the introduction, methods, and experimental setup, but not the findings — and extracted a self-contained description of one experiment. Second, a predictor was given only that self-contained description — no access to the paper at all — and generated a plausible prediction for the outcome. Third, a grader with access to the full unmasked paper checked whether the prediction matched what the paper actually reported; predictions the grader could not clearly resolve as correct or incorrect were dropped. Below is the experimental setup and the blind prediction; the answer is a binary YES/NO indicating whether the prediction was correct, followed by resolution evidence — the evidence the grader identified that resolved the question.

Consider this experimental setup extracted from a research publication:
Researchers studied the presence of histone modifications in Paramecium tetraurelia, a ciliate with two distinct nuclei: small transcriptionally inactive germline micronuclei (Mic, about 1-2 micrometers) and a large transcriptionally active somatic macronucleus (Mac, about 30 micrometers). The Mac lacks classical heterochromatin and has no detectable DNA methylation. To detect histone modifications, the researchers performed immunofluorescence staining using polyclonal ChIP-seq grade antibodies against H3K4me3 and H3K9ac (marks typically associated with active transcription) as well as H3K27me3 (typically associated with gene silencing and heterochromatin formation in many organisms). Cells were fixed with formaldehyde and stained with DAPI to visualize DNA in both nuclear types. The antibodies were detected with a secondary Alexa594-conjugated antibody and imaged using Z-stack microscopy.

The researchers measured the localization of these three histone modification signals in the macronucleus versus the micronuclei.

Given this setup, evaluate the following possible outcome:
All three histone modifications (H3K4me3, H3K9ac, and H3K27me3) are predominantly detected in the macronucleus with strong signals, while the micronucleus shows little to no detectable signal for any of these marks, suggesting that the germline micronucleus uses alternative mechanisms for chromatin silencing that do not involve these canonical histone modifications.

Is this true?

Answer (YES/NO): NO